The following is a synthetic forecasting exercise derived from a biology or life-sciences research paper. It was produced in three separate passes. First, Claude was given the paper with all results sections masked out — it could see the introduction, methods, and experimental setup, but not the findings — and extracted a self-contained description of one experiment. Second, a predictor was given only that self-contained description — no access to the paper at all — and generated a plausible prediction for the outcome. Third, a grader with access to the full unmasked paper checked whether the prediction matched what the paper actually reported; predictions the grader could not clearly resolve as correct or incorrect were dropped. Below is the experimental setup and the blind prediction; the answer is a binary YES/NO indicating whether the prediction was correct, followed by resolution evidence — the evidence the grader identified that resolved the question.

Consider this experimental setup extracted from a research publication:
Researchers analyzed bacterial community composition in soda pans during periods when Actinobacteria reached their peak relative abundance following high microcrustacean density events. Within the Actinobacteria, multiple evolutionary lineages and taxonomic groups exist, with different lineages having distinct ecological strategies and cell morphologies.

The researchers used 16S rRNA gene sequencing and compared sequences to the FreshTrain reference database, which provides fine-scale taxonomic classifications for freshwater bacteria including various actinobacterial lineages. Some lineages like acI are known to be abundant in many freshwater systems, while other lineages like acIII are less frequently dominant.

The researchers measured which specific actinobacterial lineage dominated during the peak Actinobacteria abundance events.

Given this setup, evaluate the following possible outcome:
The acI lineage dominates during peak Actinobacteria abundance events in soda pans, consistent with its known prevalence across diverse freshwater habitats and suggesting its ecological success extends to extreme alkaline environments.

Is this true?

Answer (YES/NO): NO